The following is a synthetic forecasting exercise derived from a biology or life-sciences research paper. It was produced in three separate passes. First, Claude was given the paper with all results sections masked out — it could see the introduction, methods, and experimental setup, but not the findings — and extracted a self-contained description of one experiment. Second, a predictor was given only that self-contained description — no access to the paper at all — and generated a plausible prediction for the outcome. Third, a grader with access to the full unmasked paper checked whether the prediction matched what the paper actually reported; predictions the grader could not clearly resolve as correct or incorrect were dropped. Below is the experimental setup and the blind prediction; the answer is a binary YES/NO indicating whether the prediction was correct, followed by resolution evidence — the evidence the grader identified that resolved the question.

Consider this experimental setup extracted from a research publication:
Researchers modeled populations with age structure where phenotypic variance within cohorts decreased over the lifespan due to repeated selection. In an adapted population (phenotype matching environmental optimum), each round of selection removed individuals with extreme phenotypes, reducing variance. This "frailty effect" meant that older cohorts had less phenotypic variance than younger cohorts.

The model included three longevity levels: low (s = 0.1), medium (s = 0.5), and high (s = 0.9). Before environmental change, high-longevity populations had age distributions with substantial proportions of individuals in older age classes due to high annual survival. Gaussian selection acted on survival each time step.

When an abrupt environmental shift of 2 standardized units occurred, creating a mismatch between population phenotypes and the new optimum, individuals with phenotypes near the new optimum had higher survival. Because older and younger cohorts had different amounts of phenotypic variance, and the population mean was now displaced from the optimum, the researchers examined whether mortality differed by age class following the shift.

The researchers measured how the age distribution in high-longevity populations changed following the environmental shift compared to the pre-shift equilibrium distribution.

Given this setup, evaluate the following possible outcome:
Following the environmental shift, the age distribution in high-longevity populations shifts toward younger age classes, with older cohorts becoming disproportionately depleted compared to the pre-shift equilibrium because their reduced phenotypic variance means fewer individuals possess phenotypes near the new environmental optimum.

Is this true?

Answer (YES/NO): YES